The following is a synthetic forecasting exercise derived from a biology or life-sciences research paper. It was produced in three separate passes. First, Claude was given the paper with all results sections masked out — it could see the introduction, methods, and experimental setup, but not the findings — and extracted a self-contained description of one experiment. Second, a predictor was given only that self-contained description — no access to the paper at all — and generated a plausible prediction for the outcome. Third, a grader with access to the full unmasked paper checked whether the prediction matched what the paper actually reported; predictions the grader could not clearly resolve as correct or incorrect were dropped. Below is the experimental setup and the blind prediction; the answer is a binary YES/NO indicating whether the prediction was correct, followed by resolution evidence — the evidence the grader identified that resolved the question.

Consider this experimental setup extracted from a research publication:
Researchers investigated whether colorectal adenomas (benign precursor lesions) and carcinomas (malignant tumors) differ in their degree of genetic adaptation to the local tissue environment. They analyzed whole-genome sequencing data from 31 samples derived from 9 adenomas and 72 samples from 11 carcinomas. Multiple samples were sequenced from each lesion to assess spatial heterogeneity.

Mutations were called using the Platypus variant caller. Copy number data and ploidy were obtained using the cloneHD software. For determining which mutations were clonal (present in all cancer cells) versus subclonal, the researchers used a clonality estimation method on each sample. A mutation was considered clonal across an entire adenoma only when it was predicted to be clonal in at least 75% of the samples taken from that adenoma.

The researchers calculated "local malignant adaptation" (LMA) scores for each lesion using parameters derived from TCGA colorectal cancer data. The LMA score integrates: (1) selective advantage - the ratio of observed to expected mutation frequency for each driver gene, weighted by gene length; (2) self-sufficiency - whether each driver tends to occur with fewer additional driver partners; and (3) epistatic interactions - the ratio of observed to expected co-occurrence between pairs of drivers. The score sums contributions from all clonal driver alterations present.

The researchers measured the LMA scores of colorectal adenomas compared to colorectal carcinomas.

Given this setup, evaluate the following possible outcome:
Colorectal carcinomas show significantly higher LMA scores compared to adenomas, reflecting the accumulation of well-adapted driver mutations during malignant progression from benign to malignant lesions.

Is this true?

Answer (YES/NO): NO